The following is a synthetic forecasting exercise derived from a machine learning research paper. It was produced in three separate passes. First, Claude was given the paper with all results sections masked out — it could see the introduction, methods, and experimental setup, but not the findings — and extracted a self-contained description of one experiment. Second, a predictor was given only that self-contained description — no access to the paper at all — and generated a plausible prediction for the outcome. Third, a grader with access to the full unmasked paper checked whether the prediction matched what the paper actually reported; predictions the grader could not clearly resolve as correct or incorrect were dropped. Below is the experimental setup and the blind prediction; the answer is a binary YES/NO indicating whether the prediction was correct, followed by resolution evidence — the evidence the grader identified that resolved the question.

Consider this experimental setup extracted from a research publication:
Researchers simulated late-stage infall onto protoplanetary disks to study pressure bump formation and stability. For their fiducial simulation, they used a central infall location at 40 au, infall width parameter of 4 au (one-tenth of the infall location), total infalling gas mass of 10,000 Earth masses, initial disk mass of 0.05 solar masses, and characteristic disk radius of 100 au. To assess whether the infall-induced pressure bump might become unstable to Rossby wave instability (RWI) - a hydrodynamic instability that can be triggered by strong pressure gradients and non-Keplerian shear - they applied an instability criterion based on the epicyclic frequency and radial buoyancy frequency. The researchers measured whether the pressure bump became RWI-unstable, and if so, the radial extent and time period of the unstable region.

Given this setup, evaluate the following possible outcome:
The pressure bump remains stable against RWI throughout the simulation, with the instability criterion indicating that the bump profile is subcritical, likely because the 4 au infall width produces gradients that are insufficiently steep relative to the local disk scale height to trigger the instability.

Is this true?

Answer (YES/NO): NO